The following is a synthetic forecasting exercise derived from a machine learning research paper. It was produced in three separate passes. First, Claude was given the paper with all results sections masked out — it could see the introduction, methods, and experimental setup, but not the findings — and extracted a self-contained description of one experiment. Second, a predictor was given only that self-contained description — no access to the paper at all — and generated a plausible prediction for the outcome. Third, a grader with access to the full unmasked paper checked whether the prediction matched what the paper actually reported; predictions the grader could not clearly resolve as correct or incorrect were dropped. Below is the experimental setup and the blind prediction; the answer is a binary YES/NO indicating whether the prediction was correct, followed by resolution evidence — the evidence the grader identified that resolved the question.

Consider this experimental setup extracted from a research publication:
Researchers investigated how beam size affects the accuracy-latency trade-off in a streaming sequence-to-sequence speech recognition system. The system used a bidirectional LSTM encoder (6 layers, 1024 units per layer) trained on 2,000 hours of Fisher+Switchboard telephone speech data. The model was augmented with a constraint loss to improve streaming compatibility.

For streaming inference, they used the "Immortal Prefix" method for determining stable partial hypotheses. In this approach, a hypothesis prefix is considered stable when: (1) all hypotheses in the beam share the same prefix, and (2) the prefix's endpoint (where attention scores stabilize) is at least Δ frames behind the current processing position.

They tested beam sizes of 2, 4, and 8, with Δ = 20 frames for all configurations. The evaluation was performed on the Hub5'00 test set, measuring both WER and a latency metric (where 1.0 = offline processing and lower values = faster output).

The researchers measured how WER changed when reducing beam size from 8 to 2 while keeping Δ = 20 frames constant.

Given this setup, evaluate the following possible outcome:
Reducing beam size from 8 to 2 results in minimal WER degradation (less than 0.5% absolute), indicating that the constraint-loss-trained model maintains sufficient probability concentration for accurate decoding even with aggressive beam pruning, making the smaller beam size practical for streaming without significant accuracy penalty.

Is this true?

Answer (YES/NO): NO